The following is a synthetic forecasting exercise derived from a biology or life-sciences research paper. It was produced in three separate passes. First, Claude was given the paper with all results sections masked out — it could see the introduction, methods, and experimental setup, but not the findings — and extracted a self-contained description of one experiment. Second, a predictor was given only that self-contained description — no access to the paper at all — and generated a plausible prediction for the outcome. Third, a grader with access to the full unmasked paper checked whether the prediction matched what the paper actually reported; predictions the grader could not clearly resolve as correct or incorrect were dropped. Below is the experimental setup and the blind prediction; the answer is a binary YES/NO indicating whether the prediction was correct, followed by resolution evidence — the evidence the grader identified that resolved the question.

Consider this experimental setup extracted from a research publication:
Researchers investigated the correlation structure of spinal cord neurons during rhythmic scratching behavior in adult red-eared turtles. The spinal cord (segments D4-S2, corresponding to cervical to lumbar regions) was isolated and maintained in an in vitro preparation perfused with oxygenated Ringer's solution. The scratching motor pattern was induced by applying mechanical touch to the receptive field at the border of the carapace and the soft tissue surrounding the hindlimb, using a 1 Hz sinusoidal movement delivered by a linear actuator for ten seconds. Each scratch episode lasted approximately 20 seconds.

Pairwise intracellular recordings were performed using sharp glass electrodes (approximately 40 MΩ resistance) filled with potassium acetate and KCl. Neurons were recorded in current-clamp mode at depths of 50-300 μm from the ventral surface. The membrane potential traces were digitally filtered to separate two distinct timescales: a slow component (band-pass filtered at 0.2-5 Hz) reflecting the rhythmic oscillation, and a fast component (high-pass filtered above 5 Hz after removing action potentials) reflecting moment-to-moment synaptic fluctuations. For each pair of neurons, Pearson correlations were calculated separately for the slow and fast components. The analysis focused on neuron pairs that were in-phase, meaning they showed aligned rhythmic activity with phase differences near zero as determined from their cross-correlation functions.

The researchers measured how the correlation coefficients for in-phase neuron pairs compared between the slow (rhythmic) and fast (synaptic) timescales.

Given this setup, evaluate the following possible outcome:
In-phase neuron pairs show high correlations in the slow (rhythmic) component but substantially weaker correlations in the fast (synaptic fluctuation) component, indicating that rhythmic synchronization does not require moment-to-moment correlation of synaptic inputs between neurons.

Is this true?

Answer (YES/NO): YES